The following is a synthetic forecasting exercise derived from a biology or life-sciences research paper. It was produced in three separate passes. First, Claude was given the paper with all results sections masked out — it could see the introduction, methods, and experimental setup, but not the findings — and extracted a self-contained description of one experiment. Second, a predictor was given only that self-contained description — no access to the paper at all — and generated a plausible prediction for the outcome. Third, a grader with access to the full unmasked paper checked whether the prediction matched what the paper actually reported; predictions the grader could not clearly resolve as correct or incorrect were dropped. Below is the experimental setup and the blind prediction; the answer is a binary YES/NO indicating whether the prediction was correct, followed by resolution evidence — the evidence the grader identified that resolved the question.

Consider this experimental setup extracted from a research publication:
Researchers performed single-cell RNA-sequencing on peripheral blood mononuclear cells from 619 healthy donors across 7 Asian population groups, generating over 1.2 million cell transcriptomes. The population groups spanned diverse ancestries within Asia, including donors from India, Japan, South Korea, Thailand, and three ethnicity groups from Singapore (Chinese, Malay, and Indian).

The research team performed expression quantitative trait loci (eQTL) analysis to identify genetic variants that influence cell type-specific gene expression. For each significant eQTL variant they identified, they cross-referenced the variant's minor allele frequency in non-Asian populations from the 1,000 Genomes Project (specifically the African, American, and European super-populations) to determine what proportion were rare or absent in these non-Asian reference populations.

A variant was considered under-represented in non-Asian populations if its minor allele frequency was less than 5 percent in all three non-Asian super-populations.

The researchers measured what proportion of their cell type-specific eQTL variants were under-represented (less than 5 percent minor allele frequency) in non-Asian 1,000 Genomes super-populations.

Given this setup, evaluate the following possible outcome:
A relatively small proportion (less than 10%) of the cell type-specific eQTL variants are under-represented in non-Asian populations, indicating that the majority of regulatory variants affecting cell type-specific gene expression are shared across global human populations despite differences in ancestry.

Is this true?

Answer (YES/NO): YES